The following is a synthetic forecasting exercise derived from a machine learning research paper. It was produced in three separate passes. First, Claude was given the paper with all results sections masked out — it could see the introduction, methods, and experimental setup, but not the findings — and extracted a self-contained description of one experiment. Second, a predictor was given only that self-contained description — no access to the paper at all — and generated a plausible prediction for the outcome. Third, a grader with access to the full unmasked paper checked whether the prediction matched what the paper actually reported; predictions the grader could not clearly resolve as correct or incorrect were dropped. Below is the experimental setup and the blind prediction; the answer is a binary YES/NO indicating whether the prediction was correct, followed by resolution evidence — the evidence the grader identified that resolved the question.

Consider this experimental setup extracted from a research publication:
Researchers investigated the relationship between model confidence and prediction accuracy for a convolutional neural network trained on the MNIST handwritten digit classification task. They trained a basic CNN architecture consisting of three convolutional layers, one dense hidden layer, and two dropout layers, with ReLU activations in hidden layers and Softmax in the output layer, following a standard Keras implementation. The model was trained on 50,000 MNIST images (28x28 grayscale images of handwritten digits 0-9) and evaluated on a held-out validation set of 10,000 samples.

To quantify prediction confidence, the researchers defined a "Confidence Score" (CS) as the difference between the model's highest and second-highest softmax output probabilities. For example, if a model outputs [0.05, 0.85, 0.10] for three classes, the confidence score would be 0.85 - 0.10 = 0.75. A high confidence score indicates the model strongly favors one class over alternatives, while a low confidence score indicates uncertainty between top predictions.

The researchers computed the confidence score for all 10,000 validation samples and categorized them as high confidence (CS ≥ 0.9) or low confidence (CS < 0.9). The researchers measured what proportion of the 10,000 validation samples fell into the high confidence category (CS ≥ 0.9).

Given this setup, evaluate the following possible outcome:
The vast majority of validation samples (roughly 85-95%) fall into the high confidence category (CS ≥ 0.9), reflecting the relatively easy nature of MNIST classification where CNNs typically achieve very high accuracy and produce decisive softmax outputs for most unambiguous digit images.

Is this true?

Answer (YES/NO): YES